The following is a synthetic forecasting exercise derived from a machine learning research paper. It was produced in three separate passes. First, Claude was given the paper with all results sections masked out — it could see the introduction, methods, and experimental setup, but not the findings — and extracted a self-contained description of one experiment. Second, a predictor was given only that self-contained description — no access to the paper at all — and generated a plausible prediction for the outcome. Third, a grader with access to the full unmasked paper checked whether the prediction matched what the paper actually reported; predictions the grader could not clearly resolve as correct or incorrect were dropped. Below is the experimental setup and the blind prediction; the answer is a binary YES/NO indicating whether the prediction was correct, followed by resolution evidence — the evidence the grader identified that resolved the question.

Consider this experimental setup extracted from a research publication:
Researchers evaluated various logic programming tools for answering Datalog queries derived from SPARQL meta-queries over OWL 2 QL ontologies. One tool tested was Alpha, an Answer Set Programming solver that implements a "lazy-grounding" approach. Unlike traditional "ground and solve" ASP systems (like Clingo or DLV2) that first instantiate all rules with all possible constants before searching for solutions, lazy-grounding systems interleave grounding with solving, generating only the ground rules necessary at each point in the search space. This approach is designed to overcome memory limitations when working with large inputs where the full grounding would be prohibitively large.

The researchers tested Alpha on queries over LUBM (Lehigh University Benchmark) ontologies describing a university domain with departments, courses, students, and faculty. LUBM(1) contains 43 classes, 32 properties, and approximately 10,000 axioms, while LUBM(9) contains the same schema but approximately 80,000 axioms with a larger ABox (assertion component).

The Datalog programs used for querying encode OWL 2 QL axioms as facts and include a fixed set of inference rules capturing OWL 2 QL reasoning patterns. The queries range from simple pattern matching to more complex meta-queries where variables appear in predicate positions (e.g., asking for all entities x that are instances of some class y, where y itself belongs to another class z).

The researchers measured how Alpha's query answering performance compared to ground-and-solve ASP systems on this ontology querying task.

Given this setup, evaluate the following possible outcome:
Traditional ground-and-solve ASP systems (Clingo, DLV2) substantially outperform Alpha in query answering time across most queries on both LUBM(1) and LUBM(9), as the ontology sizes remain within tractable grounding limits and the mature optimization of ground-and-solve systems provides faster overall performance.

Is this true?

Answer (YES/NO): YES